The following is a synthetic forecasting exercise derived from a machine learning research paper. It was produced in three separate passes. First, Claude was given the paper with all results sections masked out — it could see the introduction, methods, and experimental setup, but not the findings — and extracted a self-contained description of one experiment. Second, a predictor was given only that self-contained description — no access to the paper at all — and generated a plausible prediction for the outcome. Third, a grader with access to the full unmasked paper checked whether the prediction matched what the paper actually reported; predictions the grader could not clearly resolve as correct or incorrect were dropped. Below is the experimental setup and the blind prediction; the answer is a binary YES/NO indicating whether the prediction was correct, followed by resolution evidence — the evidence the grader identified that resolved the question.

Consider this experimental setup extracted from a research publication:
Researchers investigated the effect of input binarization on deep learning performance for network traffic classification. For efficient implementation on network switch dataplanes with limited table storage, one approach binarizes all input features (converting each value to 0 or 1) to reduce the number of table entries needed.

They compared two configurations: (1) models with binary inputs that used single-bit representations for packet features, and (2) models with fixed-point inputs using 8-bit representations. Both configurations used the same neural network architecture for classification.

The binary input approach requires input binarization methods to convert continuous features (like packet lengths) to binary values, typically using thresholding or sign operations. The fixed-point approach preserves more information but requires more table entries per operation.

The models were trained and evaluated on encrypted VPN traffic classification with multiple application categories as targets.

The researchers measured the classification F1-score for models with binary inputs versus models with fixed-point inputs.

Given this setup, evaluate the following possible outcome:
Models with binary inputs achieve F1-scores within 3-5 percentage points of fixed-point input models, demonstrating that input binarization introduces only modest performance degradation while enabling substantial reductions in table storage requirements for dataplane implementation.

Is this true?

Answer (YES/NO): NO